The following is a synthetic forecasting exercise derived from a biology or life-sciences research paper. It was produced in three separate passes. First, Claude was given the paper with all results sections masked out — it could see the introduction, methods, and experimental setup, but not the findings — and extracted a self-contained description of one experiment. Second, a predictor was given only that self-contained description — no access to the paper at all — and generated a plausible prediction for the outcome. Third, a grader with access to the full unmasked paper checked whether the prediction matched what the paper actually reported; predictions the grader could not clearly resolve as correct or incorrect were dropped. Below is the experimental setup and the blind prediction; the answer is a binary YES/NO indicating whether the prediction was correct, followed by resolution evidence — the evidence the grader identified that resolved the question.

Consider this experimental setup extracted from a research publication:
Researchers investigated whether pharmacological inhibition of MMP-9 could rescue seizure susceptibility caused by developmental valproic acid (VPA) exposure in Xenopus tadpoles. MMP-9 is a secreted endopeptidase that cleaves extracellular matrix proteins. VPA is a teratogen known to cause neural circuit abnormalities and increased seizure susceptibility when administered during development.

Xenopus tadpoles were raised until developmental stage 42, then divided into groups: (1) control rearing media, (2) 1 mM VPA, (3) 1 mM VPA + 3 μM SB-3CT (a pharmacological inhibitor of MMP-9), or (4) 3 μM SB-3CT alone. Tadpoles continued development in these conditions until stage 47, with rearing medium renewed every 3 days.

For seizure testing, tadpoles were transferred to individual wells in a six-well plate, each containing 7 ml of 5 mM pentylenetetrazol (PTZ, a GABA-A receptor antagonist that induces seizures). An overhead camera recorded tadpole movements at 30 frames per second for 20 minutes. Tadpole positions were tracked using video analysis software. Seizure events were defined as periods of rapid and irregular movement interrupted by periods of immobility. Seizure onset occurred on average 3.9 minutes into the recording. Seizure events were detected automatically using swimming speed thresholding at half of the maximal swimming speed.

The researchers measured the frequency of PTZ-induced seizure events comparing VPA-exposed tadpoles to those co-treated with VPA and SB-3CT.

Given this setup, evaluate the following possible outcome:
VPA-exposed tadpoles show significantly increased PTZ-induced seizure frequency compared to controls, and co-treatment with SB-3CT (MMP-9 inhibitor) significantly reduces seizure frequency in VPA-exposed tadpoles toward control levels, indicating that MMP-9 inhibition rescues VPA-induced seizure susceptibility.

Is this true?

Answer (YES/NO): NO